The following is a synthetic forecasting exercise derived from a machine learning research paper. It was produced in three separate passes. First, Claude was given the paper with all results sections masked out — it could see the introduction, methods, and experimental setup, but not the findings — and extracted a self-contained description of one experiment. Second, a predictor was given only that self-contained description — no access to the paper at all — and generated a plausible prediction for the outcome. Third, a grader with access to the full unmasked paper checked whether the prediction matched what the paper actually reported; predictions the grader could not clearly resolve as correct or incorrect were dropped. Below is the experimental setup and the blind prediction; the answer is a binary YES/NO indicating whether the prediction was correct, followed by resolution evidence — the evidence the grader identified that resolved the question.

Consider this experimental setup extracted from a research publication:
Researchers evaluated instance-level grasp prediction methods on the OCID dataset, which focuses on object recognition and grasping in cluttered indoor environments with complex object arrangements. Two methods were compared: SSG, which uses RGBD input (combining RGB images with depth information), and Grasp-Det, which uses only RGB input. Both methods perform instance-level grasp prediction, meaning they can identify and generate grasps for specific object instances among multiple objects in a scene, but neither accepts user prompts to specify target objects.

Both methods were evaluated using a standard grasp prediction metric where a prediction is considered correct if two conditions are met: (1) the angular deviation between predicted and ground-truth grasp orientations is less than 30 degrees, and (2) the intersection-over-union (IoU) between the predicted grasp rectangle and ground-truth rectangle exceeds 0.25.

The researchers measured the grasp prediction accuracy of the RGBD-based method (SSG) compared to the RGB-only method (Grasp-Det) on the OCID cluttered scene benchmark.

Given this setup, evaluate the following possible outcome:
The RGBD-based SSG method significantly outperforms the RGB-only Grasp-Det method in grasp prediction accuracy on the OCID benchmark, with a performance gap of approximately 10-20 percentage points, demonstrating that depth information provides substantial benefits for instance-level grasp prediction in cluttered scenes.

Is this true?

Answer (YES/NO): NO